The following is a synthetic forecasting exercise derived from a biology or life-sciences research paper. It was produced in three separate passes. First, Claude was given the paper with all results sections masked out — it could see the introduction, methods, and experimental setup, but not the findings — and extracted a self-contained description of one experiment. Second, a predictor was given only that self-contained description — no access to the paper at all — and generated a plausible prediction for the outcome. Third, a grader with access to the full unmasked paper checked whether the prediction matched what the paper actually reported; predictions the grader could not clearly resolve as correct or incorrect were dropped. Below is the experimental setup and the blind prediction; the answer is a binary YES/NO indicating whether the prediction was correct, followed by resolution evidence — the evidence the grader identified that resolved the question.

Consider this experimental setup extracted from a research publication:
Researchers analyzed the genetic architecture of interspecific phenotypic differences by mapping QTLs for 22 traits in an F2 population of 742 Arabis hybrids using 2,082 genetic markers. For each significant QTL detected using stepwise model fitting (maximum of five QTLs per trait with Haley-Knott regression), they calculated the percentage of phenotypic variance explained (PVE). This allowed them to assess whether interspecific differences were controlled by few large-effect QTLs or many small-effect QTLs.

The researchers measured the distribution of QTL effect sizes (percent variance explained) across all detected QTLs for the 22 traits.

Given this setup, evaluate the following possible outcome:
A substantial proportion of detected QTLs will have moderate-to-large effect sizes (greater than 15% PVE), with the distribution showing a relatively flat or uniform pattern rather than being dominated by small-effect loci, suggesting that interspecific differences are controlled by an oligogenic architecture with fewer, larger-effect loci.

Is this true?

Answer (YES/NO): NO